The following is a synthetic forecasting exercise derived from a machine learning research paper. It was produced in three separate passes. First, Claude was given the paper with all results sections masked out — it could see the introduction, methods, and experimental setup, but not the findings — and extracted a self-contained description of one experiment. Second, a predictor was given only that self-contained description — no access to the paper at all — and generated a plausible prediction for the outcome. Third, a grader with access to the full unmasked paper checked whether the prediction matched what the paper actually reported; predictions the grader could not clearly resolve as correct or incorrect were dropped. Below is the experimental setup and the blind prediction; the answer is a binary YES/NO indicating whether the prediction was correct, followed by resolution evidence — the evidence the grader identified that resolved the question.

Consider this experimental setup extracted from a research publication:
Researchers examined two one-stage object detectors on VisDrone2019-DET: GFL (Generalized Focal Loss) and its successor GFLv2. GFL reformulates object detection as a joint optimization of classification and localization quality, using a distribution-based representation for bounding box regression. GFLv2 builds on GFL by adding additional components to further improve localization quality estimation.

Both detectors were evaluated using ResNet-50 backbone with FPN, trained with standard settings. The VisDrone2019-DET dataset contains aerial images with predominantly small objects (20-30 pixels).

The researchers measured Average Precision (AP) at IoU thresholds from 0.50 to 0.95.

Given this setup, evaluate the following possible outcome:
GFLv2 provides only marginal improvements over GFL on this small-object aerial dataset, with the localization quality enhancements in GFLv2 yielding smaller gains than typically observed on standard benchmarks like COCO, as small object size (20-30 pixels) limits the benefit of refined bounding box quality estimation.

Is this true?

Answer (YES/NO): NO